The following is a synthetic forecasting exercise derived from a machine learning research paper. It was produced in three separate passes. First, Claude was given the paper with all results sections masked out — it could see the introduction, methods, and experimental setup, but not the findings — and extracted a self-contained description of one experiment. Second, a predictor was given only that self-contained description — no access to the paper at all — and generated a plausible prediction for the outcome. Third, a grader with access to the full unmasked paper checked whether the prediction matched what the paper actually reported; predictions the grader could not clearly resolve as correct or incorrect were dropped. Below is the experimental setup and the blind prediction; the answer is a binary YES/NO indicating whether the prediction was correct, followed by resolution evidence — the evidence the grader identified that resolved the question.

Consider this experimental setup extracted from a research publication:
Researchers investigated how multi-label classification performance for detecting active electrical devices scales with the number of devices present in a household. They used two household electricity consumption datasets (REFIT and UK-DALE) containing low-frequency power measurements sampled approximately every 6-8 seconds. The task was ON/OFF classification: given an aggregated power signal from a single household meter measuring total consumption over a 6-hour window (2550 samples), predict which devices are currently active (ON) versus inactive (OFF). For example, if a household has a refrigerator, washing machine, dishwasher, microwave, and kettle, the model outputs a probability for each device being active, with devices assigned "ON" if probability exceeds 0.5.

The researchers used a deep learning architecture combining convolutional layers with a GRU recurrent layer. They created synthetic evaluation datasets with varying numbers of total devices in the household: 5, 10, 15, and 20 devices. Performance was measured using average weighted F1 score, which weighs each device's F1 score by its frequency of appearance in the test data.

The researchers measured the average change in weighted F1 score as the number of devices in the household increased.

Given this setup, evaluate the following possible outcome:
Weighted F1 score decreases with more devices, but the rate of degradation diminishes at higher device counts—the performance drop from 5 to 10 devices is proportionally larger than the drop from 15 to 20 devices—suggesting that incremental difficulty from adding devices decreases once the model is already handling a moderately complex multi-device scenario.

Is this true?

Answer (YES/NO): NO